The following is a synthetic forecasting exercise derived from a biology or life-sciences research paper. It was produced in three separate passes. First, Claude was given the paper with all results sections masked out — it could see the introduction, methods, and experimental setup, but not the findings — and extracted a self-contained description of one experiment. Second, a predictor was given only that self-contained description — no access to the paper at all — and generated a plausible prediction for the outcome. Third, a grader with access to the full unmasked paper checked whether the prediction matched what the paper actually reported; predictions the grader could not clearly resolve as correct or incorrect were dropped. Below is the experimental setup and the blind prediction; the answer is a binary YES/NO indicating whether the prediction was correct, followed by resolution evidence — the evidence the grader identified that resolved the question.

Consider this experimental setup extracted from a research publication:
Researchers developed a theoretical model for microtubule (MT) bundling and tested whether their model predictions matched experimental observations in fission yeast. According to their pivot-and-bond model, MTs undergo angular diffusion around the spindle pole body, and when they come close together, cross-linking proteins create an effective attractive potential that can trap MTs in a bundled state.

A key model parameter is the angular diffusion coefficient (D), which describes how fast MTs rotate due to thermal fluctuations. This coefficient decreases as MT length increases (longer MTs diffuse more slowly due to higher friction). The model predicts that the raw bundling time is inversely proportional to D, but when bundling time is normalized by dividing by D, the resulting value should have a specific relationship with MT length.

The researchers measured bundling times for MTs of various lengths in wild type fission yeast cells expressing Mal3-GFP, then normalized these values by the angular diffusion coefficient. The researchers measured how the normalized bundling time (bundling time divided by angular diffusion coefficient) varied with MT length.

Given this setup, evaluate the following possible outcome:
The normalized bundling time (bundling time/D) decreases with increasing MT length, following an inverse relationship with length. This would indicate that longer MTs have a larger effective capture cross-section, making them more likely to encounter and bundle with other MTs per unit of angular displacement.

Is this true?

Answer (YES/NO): NO